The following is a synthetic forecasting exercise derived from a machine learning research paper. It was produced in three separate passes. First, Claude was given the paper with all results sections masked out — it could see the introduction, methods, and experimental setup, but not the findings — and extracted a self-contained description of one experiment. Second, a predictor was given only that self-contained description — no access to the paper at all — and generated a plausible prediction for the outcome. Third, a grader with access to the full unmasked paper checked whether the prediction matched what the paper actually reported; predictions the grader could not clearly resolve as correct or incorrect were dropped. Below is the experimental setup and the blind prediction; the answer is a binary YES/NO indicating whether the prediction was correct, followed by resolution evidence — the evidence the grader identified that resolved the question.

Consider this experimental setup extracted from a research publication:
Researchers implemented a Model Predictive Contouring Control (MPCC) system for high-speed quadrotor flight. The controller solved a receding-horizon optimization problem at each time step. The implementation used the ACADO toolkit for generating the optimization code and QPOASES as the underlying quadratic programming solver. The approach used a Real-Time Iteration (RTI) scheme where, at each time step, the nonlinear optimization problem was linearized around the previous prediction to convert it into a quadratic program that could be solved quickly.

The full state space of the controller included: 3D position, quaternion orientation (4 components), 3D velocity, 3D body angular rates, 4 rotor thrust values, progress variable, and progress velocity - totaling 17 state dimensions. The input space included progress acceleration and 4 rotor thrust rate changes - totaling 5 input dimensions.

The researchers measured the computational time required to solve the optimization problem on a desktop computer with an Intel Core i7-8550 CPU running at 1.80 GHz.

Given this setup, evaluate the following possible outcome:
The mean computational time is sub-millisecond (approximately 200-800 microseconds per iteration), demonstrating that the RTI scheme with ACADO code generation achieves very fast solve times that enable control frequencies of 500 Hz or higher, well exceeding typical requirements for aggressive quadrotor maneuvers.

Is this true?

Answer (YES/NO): NO